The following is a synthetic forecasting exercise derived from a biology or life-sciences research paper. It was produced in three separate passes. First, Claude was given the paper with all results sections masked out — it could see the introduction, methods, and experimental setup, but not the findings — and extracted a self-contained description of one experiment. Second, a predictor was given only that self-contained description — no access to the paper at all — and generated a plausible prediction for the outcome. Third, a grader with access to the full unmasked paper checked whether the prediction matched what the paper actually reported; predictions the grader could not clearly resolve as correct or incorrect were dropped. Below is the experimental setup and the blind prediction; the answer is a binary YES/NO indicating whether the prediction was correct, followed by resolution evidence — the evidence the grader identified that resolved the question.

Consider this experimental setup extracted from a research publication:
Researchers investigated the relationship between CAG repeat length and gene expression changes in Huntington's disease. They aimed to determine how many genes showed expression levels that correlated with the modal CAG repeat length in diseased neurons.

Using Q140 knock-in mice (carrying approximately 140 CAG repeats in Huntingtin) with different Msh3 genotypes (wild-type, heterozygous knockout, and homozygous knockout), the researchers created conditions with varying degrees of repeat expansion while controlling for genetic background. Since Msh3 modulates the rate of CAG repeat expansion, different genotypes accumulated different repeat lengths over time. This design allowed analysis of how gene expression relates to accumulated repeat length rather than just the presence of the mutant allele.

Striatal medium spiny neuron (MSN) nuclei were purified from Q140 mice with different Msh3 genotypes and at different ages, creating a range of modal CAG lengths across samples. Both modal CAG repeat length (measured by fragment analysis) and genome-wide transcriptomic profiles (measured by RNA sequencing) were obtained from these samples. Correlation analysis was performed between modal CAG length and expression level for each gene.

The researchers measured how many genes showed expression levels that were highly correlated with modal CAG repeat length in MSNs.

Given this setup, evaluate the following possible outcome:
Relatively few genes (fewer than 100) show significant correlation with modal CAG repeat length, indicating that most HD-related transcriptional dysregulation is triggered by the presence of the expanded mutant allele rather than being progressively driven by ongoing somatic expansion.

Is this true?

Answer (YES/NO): NO